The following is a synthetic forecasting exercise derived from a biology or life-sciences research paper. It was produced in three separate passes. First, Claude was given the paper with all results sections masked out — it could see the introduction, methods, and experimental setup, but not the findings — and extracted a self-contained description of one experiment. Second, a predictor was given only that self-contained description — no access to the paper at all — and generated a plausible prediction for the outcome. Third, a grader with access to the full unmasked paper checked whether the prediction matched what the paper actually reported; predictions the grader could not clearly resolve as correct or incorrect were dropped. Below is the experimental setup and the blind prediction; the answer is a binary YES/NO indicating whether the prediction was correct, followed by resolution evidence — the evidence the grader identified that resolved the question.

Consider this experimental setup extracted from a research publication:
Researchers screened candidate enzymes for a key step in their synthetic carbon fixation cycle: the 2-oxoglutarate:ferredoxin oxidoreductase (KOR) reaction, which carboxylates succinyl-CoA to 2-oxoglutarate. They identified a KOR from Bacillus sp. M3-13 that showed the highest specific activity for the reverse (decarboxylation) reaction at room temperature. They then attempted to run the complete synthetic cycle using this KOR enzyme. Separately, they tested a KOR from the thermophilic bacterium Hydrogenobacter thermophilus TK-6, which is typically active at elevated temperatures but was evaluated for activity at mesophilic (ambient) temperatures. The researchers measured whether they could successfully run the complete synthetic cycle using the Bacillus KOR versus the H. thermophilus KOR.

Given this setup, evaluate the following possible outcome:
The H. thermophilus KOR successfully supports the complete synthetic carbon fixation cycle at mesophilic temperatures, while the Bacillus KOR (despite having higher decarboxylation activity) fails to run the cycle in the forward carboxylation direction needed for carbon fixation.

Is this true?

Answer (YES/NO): YES